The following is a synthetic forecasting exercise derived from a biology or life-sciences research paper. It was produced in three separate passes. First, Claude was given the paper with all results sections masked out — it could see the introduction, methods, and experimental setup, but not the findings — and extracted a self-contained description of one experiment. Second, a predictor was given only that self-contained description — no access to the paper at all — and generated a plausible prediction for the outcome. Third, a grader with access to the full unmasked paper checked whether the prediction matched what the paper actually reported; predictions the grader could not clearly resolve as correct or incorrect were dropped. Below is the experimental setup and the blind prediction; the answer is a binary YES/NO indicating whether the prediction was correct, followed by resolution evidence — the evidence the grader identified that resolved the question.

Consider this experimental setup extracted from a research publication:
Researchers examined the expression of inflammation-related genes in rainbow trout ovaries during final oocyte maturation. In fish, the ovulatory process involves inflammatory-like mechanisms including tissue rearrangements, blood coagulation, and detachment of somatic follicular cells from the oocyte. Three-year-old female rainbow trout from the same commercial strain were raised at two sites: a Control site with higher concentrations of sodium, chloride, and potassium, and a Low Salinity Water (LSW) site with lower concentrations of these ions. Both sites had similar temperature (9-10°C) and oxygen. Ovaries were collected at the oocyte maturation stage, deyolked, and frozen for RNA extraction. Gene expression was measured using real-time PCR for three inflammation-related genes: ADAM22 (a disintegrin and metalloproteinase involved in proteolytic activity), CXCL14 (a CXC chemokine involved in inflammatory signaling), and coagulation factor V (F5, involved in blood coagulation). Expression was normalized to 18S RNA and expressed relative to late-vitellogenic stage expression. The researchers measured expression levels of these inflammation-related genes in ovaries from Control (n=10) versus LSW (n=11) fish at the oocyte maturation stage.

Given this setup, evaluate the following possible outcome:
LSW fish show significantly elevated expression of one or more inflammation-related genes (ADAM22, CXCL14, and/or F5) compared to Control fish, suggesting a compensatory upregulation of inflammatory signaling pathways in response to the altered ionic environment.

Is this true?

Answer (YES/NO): NO